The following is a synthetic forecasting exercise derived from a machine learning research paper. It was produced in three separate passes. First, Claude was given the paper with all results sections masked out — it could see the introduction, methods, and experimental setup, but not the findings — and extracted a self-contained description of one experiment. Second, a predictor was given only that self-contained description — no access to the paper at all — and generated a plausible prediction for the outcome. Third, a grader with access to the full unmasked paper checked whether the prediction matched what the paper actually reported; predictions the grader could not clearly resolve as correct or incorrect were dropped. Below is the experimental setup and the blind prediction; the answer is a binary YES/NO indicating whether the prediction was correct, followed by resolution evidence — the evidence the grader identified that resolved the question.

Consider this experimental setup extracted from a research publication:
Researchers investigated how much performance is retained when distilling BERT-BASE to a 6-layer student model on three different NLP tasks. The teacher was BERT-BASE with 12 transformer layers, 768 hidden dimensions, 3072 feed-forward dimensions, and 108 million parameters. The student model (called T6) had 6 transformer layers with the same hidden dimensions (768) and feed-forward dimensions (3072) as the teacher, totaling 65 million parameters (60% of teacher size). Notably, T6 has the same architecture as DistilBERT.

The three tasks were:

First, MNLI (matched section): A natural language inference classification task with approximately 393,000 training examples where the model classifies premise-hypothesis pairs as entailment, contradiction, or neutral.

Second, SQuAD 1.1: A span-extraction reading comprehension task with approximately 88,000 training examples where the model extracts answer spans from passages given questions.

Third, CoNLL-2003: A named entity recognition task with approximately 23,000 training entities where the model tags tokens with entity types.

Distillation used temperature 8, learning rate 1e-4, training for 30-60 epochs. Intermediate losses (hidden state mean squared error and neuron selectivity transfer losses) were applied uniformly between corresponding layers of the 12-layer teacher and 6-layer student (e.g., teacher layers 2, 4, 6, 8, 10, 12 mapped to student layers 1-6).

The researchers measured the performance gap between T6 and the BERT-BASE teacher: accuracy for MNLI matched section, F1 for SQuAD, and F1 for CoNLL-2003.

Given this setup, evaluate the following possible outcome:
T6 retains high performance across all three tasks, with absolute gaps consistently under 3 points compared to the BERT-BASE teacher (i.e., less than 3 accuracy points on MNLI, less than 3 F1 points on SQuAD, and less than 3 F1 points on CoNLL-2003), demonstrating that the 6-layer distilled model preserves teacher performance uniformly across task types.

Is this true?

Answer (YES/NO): YES